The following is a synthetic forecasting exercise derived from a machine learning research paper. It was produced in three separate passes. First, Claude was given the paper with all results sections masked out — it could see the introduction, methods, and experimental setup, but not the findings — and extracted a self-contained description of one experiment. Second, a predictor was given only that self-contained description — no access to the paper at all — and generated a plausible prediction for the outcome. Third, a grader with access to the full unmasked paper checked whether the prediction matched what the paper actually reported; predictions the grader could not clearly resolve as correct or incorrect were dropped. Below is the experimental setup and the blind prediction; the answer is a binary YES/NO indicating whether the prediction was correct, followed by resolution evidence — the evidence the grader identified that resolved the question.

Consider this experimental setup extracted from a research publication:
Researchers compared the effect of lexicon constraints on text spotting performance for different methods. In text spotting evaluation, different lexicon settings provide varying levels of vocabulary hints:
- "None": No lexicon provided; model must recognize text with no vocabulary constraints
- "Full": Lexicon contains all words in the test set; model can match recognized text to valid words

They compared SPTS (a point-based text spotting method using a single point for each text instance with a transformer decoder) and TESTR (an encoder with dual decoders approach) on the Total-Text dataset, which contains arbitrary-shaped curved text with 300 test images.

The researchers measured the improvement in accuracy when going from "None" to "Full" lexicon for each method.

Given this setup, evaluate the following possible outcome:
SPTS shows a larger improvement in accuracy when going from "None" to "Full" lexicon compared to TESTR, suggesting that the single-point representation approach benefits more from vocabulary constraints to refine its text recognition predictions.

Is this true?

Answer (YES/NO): NO